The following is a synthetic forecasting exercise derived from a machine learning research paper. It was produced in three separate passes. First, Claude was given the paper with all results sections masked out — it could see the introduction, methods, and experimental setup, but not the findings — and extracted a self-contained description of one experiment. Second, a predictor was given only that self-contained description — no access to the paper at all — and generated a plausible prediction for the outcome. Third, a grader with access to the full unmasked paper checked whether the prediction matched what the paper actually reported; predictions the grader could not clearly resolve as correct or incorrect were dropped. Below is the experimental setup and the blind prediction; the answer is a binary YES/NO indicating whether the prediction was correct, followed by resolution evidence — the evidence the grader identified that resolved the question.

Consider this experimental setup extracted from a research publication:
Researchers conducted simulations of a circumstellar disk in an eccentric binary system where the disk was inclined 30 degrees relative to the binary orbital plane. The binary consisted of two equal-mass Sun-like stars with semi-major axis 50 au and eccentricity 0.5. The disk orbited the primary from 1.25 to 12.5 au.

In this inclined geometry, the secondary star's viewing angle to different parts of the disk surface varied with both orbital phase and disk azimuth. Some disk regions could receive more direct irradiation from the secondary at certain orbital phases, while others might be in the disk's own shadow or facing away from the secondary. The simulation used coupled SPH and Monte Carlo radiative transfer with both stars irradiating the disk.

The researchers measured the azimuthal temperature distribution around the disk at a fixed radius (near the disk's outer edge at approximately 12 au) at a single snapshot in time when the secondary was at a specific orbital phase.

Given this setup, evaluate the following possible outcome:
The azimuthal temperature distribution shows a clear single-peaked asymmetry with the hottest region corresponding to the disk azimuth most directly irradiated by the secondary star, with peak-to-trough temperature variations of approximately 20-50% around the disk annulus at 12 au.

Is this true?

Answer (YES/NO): YES